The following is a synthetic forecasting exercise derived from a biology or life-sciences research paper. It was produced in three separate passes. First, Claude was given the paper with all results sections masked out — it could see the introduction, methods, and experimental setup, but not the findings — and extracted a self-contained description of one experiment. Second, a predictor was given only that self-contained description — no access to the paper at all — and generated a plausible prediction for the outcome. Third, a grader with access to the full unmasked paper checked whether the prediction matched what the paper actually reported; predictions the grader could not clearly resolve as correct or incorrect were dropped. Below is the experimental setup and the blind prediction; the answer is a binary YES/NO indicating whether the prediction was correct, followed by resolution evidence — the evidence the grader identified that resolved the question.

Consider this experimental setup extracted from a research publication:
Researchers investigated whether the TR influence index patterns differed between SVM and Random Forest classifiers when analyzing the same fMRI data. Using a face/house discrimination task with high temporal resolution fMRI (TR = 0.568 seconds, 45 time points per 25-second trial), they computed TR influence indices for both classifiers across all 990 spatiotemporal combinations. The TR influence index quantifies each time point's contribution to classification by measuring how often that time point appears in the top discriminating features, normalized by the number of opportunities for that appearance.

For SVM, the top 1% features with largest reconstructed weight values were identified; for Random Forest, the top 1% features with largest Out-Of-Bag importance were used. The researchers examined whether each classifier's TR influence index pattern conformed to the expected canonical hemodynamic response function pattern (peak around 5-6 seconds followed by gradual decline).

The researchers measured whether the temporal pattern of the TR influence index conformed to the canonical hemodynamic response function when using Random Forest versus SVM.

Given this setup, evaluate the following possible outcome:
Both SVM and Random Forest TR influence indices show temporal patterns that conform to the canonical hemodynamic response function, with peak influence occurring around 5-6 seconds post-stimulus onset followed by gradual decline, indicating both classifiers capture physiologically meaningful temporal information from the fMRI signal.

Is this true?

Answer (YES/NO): NO